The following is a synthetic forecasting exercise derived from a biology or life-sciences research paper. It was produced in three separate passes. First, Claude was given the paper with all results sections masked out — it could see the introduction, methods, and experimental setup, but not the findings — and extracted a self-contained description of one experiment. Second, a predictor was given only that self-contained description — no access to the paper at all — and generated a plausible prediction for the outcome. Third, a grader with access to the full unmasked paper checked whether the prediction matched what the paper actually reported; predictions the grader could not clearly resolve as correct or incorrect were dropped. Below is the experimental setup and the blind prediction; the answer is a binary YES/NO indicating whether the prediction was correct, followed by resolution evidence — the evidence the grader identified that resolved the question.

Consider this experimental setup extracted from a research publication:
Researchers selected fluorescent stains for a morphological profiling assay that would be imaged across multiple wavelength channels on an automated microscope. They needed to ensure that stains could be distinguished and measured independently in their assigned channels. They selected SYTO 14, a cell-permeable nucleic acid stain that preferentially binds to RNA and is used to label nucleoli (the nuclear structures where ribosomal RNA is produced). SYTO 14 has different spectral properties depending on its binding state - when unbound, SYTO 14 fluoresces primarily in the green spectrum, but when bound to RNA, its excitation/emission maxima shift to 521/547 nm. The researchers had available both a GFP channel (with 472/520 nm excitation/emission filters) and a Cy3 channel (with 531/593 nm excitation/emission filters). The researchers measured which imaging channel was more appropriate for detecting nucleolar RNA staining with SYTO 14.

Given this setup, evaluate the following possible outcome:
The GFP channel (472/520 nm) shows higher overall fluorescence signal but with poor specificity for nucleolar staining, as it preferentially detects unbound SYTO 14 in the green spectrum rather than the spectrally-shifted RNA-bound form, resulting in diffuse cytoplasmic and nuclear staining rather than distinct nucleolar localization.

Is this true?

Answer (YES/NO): NO